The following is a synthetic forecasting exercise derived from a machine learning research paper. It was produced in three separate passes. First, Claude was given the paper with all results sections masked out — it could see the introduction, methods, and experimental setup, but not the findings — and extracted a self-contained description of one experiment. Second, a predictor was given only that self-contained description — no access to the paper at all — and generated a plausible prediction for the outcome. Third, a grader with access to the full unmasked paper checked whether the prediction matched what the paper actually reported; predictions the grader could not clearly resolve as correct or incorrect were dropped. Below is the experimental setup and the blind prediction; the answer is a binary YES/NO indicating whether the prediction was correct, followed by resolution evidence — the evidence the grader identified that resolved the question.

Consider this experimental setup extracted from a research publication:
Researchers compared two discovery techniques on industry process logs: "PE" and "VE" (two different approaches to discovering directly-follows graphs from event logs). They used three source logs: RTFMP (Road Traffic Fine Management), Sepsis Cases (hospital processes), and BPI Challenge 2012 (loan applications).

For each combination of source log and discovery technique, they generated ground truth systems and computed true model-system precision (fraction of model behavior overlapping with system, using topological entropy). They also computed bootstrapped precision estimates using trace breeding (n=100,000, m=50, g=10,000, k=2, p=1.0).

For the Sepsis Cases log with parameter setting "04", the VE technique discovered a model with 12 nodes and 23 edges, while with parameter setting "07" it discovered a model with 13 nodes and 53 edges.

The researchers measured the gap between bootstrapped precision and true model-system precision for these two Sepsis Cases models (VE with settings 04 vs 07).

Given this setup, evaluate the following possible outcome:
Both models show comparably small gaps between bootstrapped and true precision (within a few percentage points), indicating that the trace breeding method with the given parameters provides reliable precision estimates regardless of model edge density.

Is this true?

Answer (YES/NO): NO